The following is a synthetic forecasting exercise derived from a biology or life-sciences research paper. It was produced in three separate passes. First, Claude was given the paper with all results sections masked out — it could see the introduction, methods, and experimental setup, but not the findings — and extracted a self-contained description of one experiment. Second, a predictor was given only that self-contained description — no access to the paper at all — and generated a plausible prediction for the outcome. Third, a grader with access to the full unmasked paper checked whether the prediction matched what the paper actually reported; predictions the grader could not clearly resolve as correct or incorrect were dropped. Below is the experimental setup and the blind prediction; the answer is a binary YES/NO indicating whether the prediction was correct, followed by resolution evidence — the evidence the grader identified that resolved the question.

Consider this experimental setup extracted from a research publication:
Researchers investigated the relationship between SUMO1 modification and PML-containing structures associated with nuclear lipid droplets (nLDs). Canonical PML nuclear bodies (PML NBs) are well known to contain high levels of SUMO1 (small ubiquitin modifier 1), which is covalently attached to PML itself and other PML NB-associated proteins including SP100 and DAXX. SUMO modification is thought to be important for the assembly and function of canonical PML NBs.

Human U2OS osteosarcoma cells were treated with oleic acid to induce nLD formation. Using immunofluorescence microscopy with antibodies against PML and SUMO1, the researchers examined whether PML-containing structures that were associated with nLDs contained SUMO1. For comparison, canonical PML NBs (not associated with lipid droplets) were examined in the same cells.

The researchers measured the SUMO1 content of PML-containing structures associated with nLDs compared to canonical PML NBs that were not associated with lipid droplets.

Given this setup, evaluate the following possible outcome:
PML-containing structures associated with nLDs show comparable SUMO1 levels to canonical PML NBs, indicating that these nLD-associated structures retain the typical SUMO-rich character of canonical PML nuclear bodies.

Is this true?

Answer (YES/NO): NO